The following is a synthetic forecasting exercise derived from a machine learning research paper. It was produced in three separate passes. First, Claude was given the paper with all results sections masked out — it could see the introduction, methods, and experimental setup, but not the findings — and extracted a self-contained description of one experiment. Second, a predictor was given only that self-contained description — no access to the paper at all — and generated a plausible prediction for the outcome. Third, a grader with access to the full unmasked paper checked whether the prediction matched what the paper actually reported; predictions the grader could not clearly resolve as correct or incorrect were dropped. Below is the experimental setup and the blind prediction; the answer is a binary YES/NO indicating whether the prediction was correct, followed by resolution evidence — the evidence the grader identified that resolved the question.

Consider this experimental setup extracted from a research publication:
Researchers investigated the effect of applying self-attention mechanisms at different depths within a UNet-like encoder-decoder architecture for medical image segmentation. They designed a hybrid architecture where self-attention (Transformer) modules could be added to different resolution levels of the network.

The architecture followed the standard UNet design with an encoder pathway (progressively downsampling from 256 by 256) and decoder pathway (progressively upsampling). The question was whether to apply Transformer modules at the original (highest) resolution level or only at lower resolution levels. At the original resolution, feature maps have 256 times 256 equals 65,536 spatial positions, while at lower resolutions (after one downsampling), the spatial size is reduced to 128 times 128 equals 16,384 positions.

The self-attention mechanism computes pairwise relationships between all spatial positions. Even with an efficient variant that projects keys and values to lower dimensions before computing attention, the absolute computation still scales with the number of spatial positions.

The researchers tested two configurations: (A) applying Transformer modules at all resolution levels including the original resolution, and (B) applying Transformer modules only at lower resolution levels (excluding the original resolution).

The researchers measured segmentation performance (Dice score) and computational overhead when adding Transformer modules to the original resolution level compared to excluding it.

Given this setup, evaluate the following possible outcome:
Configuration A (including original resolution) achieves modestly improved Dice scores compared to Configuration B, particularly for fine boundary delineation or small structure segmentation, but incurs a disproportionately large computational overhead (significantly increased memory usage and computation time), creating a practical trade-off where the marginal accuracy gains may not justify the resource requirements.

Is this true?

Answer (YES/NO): NO